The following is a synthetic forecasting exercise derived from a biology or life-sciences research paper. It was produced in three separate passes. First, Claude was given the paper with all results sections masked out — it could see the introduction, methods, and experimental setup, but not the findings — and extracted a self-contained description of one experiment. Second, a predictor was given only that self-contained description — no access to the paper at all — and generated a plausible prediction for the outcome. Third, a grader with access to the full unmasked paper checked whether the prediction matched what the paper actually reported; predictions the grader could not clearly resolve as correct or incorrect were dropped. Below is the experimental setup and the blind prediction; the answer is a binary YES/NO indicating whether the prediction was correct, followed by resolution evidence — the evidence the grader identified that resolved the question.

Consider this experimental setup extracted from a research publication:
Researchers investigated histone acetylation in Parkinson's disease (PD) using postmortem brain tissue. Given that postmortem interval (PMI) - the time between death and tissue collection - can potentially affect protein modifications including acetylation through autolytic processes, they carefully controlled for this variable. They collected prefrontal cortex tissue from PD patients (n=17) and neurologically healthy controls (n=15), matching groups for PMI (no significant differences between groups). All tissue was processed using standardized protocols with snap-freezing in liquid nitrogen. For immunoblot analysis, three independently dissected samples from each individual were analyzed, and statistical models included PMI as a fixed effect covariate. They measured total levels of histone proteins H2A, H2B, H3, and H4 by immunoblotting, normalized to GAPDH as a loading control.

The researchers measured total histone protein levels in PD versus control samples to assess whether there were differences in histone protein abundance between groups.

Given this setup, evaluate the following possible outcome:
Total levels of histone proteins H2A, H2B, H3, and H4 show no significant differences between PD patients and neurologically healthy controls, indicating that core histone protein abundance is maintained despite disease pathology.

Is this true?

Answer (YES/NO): NO